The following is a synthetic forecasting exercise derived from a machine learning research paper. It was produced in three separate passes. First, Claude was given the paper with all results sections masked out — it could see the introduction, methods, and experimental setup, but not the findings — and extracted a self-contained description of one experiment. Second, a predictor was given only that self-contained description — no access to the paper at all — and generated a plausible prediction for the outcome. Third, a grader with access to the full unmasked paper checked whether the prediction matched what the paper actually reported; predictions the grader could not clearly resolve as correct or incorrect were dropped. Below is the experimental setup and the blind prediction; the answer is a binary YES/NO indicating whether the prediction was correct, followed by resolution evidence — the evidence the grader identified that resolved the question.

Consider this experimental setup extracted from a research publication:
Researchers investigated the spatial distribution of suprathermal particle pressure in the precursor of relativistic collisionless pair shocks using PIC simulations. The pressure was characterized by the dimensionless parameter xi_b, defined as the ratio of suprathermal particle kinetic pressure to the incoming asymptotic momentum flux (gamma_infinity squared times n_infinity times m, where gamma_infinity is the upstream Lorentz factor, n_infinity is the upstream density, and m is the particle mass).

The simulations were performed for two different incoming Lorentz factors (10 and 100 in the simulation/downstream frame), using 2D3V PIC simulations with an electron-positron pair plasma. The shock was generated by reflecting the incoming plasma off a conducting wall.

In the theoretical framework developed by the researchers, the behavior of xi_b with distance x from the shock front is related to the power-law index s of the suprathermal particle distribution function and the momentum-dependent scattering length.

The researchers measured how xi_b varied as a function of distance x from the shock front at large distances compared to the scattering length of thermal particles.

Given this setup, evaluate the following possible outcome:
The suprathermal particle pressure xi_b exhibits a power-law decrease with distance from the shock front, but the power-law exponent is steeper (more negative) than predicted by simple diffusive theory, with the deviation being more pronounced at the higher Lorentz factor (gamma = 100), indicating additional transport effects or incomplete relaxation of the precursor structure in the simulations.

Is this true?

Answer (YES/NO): NO